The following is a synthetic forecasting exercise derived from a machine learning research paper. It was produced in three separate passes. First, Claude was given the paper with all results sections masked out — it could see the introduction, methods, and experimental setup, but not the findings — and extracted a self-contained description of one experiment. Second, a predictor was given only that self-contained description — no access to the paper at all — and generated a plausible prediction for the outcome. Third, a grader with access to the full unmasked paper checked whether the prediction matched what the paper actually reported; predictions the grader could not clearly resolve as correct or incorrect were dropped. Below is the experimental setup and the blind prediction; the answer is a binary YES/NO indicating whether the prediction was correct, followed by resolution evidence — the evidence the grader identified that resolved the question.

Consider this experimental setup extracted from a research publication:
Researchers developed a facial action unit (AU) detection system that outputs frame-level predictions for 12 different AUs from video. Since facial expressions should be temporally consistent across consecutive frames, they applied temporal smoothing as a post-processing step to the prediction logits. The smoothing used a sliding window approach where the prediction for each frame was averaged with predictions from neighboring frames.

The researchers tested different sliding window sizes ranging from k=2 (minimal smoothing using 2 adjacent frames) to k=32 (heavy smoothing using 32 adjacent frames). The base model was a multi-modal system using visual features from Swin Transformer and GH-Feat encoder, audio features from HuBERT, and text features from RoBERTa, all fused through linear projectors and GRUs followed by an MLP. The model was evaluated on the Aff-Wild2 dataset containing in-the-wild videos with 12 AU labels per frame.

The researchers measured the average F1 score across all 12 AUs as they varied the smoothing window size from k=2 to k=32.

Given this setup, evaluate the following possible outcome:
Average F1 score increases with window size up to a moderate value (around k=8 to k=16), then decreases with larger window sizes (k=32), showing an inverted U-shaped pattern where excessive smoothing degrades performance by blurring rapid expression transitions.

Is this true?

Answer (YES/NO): NO